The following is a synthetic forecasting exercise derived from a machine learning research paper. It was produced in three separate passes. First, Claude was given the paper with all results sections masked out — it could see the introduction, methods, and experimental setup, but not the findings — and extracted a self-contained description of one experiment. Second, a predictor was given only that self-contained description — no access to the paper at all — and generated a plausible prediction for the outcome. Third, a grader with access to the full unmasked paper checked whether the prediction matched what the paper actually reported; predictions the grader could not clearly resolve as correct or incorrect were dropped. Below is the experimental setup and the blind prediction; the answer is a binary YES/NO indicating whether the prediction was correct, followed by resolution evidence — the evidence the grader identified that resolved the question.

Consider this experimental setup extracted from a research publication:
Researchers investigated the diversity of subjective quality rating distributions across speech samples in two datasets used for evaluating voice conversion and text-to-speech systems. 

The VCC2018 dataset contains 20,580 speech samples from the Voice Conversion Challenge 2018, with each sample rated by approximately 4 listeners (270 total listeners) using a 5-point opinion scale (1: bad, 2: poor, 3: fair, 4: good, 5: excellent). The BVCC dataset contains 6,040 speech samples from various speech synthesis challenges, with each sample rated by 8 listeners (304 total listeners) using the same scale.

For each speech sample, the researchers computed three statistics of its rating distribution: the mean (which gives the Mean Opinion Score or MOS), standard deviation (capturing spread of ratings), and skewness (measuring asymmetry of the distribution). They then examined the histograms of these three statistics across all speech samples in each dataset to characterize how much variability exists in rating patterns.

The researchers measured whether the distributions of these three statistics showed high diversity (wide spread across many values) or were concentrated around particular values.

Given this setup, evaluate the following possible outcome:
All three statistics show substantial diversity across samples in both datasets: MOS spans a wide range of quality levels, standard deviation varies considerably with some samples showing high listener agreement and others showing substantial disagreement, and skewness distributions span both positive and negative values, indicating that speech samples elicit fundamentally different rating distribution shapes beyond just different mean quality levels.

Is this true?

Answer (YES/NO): YES